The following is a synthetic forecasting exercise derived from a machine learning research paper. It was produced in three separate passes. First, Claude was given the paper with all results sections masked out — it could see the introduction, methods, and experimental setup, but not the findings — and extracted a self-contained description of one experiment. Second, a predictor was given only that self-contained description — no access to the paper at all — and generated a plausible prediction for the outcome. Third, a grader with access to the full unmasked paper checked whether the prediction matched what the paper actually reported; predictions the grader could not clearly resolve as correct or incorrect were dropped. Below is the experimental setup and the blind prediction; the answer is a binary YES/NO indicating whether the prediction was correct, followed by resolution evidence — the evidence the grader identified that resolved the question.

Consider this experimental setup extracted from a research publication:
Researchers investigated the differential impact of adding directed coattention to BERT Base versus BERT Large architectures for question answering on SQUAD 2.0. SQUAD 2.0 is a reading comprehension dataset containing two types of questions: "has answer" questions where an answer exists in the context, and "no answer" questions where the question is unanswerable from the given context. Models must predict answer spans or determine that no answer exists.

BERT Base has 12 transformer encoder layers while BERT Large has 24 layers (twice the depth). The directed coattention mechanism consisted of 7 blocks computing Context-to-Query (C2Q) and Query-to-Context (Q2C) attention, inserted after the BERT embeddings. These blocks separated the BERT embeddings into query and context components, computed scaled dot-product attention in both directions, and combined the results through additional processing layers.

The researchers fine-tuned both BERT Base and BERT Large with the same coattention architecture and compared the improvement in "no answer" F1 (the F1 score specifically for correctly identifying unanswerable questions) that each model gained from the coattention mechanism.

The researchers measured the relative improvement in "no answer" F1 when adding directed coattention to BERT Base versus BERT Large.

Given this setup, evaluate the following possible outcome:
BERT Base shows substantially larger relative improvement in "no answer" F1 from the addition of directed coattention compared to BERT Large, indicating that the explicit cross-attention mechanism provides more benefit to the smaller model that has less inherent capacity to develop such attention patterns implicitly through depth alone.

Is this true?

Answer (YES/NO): YES